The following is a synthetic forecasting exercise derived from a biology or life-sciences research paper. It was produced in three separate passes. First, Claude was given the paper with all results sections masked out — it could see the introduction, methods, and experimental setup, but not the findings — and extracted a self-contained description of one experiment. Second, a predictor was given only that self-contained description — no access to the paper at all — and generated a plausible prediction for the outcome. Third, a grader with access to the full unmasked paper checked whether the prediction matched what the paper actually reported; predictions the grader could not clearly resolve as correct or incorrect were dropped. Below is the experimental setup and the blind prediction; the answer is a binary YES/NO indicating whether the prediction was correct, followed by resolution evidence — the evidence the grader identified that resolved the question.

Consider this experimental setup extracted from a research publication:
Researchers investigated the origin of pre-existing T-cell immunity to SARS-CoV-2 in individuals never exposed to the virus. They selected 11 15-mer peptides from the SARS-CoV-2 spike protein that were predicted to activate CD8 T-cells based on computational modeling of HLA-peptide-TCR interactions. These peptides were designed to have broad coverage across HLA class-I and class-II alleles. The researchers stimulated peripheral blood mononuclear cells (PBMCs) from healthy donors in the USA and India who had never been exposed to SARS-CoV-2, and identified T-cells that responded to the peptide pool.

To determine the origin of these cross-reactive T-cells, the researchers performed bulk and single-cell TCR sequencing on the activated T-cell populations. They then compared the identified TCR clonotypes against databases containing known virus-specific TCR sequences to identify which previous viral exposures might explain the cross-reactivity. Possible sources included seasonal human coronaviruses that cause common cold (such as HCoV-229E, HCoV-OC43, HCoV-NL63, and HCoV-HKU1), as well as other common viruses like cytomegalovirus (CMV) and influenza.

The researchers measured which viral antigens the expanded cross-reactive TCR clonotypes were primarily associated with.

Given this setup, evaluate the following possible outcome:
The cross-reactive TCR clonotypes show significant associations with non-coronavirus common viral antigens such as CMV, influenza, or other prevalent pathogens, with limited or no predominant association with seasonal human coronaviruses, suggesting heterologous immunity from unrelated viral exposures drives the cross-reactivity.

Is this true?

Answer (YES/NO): YES